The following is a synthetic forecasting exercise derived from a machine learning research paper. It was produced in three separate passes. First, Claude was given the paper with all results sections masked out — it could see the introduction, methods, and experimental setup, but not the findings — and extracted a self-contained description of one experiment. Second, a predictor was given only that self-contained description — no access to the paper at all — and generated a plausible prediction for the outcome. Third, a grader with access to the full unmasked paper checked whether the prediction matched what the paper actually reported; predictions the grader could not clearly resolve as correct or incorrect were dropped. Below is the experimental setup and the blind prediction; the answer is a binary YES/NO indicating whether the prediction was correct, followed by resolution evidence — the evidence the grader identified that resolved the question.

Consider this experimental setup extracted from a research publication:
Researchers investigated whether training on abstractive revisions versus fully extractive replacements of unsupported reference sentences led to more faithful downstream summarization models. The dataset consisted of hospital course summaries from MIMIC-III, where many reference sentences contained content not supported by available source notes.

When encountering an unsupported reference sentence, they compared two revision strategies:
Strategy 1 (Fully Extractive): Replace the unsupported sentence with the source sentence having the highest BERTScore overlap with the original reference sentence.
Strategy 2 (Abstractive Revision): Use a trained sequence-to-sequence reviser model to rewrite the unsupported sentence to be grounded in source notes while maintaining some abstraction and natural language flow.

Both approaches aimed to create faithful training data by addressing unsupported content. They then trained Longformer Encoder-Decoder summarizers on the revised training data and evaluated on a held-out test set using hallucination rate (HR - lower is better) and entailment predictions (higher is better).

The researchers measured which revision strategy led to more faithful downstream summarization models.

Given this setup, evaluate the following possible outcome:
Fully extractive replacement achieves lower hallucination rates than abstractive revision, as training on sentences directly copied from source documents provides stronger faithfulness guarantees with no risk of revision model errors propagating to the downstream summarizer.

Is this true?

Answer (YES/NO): NO